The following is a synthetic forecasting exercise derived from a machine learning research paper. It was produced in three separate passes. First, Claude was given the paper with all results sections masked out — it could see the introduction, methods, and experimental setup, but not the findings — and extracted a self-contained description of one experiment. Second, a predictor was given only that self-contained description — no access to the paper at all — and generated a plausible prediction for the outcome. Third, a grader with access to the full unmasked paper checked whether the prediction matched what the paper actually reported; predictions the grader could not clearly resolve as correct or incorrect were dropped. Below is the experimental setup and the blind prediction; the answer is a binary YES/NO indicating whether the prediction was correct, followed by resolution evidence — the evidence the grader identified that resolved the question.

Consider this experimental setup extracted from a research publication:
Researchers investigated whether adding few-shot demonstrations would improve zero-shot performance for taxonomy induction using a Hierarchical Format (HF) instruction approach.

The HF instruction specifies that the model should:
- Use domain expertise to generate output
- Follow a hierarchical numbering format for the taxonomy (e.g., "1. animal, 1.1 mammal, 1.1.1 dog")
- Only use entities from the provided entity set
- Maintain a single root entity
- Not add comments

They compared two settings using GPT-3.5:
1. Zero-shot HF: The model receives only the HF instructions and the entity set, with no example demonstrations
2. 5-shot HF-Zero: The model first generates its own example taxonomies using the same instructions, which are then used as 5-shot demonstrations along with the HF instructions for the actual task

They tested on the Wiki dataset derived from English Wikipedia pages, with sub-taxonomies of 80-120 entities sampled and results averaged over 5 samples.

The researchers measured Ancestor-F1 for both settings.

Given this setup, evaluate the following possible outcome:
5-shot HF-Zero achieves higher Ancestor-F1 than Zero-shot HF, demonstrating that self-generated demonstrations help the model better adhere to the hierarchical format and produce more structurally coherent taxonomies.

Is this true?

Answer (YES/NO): YES